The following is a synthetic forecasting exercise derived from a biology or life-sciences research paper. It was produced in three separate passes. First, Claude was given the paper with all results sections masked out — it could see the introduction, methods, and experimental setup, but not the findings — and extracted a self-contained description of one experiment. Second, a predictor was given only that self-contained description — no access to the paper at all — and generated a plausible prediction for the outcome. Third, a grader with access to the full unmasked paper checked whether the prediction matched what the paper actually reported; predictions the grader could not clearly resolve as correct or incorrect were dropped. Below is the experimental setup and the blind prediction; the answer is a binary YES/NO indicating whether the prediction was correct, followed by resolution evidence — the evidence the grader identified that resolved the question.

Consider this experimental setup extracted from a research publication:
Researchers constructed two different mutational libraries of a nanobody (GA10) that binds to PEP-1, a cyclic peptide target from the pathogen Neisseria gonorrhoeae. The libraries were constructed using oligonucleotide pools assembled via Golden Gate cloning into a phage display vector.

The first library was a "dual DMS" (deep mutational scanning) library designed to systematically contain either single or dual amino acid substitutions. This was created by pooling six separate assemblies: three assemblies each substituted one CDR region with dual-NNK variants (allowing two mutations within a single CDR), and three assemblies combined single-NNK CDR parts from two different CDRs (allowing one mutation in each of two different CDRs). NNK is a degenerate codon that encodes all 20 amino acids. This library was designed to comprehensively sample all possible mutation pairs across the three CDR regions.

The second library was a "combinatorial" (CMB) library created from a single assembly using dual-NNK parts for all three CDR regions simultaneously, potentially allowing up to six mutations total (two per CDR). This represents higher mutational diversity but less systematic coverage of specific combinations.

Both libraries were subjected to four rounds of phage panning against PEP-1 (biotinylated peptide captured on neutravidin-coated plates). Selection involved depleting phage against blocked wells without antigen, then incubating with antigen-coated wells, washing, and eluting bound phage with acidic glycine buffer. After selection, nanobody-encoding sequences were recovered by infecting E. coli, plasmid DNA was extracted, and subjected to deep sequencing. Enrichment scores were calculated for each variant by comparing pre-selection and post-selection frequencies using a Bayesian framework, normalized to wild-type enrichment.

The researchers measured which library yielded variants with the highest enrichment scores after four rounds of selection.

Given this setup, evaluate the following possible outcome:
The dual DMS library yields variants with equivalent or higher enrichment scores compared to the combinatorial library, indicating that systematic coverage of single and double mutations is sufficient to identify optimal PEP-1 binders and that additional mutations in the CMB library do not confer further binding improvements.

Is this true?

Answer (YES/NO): NO